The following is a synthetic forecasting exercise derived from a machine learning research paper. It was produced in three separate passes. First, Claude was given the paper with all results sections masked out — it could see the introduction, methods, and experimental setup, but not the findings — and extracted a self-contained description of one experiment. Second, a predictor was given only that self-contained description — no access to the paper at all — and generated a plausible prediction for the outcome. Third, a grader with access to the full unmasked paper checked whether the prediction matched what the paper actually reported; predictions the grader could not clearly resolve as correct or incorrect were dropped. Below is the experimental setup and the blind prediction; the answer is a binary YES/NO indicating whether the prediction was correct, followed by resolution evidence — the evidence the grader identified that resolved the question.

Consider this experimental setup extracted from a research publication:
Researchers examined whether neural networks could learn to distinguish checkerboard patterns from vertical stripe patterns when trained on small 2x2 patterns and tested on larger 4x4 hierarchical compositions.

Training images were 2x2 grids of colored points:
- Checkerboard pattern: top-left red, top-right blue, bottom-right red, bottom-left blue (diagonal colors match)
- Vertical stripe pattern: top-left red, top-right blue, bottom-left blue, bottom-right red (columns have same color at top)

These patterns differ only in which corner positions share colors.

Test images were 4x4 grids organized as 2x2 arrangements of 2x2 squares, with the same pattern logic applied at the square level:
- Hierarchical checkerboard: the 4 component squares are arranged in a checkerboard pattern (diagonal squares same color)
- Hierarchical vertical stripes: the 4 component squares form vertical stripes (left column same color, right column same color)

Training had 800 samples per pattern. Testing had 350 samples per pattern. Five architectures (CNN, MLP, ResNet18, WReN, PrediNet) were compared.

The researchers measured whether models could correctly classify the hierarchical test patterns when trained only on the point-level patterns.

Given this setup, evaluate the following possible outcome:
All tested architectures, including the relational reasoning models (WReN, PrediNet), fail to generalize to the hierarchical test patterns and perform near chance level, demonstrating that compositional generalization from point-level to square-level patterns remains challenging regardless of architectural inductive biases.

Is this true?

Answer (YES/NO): NO